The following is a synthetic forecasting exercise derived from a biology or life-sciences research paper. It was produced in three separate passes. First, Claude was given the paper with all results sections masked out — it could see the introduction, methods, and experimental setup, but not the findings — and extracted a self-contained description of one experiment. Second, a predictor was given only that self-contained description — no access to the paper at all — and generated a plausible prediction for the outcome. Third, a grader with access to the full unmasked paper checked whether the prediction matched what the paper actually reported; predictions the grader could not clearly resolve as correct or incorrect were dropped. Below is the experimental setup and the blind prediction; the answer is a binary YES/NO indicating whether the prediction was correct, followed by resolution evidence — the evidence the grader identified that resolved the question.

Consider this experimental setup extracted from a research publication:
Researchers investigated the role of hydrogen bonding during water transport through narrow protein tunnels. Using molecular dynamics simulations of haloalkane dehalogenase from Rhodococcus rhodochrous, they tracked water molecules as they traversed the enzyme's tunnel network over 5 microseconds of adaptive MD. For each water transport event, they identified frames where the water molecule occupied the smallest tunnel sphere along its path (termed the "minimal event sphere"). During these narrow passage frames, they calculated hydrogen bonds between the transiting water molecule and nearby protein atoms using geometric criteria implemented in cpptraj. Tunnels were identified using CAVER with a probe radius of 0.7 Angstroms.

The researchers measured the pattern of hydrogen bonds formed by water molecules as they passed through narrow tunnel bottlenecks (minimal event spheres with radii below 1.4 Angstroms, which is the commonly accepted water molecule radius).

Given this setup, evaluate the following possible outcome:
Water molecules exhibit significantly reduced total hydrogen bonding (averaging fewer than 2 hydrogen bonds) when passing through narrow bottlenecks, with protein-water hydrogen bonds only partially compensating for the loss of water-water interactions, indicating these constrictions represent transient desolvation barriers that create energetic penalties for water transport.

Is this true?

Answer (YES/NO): NO